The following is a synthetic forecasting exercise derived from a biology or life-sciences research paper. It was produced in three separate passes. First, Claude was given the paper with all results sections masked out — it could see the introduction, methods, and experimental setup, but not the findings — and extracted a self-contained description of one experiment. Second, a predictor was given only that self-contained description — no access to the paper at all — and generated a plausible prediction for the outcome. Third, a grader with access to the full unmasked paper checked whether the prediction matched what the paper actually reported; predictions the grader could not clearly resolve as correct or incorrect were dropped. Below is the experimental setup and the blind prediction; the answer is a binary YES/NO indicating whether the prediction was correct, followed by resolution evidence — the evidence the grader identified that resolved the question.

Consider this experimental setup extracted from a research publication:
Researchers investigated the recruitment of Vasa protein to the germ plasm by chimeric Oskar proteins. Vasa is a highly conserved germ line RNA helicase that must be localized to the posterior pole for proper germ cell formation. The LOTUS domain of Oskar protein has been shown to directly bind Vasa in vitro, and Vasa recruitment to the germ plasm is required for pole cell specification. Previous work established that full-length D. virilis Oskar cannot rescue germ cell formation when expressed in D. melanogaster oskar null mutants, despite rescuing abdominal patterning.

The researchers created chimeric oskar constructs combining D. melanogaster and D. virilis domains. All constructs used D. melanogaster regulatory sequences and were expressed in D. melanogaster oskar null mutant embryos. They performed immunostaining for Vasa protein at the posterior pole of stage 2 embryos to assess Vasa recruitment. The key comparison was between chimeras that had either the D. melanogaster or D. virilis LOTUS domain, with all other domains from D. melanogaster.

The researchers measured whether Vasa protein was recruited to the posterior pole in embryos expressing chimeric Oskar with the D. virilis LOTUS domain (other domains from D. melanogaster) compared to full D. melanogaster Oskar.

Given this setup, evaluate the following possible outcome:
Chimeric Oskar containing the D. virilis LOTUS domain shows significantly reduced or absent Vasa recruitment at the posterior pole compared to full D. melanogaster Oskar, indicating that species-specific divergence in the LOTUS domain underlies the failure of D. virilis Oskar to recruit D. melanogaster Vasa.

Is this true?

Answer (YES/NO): NO